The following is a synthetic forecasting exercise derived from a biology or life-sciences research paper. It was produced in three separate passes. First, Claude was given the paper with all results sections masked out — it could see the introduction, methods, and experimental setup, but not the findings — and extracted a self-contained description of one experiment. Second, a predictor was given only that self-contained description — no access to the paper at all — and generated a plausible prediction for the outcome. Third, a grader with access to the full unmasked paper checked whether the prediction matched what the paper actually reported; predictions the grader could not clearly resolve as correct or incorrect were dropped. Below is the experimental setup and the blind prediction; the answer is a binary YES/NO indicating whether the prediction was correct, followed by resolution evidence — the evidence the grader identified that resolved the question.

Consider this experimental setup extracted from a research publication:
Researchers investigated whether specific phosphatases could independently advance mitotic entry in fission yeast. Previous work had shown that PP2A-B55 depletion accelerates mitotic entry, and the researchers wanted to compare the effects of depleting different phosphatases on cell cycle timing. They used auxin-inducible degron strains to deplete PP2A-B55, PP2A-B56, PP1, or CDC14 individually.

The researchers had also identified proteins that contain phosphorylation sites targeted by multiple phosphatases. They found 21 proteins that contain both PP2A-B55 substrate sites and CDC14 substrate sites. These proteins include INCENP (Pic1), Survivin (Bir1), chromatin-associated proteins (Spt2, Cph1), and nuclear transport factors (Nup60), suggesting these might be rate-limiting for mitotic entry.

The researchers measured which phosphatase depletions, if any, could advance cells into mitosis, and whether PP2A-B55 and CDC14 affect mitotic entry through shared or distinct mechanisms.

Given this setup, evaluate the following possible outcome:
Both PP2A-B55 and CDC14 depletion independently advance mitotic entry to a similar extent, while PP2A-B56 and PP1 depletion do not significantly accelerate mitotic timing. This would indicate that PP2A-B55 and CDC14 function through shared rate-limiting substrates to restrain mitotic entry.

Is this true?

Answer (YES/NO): NO